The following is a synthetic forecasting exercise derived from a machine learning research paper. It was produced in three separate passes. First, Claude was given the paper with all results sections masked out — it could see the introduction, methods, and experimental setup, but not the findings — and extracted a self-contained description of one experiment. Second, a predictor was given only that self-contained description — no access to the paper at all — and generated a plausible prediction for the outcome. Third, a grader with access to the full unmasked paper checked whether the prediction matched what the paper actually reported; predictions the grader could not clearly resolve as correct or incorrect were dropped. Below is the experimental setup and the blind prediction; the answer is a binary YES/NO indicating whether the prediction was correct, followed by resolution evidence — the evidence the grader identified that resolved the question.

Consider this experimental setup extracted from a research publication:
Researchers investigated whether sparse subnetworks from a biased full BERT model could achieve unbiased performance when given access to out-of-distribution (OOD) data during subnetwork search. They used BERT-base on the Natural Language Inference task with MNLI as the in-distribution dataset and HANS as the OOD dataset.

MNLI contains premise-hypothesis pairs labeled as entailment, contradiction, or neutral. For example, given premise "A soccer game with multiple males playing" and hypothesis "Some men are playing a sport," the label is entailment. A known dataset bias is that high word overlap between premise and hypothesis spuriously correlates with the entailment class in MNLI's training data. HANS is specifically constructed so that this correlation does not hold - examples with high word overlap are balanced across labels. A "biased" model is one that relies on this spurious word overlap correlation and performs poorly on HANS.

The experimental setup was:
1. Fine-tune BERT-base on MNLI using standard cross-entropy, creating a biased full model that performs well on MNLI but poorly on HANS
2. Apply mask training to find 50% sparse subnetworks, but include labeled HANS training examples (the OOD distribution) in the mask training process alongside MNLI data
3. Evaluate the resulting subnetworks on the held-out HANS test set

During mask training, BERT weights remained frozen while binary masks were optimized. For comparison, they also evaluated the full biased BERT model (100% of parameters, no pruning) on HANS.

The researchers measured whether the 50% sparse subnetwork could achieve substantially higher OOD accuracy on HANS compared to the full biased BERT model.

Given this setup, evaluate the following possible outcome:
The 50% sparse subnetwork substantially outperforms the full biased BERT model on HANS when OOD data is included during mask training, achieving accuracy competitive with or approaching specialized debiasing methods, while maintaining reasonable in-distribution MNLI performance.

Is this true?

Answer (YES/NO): YES